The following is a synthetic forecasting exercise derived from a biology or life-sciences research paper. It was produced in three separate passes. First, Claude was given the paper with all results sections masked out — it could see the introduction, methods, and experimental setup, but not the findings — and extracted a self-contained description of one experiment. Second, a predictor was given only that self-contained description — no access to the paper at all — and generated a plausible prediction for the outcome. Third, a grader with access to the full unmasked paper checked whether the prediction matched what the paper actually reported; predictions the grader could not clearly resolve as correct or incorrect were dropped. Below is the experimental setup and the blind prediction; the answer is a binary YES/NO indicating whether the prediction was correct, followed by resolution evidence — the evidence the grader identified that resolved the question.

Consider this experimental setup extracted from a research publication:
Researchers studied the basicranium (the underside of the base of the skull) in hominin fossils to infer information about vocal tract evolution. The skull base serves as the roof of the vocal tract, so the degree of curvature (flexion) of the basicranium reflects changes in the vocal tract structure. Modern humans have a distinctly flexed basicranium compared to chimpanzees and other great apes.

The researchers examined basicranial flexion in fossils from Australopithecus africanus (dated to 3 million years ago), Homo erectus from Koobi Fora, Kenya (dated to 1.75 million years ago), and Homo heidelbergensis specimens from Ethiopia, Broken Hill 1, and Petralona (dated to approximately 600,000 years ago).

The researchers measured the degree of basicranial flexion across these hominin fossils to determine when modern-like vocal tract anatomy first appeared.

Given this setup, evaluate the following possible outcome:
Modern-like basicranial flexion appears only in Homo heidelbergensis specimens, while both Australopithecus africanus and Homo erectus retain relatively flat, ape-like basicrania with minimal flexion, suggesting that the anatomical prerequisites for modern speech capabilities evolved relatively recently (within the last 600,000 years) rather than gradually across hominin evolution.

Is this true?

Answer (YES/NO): NO